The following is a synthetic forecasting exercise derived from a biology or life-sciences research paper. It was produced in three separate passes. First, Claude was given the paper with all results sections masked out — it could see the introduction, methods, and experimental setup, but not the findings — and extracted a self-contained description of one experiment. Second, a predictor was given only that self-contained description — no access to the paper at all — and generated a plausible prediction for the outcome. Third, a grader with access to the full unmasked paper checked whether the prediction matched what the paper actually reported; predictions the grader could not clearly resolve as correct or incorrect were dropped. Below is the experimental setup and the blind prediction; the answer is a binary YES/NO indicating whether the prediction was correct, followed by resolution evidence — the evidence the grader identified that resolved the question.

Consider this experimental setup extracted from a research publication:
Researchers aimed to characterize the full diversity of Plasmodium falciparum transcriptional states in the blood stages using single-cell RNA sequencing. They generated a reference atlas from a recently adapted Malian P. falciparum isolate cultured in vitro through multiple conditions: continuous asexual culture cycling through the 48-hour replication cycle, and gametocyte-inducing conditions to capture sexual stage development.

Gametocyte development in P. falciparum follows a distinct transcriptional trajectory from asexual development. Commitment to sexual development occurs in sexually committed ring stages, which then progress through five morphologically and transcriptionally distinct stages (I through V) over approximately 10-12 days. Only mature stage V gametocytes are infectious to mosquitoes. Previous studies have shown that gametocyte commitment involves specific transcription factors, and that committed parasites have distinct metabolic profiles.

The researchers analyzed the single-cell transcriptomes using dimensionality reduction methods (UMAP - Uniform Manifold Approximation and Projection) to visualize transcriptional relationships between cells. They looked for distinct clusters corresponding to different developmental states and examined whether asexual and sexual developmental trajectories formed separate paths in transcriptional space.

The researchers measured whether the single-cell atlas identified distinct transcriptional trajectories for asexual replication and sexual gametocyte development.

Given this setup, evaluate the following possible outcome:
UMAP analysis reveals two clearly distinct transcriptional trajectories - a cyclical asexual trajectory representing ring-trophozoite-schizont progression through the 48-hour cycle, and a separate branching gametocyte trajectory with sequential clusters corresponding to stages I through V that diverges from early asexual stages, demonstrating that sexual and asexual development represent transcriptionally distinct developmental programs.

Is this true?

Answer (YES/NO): NO